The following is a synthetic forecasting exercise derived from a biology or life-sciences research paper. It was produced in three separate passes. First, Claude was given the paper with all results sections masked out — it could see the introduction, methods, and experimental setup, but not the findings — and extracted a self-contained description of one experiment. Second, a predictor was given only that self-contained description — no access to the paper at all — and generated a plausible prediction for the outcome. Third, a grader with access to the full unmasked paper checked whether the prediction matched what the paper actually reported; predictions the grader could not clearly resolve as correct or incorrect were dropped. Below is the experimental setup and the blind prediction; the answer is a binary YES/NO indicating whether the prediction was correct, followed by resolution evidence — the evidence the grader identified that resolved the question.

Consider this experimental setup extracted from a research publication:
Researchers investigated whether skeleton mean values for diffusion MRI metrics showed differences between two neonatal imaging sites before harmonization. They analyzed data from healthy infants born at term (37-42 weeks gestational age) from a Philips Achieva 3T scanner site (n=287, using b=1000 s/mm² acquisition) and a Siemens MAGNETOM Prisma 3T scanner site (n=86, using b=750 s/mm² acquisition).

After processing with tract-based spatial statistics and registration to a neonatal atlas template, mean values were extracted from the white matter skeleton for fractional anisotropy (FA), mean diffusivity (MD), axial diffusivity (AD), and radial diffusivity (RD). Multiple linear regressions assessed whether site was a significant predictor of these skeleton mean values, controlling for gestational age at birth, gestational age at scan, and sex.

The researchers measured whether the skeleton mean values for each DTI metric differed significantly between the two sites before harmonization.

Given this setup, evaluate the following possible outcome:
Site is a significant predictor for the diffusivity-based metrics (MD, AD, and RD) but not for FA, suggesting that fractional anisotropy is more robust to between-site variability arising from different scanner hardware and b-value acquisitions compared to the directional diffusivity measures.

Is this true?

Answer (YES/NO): YES